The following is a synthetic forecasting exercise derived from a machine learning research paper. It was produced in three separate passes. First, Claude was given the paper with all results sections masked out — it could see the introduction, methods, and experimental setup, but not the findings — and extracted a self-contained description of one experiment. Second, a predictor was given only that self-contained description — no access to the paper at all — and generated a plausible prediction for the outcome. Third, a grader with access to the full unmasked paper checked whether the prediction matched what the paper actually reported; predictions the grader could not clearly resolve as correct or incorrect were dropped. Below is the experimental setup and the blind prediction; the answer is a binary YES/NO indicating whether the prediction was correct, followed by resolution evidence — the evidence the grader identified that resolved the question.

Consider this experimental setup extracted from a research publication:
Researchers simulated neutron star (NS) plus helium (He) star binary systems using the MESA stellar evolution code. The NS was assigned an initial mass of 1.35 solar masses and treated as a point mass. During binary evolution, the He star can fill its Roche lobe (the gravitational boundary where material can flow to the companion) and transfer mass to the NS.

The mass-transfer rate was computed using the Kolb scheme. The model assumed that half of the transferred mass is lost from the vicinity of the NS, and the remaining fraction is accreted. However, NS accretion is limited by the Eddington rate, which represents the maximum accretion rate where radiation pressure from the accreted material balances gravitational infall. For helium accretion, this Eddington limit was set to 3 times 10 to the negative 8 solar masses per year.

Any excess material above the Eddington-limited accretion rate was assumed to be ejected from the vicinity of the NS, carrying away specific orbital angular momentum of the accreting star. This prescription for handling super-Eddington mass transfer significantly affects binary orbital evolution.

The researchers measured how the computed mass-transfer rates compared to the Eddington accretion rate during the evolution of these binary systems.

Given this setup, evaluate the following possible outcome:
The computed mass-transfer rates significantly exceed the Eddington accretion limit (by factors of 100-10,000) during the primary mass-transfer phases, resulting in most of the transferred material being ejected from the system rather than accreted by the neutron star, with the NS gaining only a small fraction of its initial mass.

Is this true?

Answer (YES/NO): YES